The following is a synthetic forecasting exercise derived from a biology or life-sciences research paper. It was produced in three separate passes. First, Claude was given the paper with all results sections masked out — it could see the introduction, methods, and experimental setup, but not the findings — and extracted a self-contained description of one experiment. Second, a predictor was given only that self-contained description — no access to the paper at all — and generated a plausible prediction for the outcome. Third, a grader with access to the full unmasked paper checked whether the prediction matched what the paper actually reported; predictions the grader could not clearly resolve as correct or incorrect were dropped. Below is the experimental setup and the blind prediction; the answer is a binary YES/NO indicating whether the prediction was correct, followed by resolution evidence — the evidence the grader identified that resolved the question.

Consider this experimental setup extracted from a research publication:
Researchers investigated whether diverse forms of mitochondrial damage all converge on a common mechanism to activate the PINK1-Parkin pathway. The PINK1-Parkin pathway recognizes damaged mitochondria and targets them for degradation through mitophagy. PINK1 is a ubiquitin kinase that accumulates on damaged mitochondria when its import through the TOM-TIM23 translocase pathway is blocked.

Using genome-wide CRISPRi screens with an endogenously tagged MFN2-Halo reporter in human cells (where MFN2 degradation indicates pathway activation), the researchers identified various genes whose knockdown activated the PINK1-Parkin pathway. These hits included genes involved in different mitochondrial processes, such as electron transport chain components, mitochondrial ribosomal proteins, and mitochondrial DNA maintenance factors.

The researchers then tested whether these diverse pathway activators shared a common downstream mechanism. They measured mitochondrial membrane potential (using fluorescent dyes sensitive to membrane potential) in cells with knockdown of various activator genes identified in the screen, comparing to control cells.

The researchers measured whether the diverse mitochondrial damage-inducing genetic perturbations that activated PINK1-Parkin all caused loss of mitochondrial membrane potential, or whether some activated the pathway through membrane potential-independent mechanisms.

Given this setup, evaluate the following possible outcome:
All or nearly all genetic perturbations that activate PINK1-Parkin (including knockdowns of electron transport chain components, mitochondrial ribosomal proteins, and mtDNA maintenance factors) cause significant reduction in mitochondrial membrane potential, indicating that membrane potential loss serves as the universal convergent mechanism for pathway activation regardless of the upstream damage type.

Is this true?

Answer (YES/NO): YES